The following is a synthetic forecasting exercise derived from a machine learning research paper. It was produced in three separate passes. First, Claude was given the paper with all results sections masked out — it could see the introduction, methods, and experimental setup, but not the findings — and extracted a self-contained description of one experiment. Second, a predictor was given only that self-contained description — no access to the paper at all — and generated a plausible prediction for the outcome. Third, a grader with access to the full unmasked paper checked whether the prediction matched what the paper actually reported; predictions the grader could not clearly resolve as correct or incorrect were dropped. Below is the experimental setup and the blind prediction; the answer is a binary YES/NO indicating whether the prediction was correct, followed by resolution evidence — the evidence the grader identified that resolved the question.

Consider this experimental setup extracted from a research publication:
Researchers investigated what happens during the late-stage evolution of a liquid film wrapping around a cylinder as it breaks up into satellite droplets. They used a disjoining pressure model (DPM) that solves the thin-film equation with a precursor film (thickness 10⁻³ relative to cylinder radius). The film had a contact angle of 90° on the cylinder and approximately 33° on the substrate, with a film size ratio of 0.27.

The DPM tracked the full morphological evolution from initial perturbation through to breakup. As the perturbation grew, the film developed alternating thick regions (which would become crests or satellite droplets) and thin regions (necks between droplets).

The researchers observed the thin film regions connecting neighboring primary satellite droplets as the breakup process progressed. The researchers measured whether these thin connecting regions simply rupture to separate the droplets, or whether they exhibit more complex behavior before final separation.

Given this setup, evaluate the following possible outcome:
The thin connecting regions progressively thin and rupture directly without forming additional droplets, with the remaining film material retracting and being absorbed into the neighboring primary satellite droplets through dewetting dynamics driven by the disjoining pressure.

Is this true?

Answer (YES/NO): NO